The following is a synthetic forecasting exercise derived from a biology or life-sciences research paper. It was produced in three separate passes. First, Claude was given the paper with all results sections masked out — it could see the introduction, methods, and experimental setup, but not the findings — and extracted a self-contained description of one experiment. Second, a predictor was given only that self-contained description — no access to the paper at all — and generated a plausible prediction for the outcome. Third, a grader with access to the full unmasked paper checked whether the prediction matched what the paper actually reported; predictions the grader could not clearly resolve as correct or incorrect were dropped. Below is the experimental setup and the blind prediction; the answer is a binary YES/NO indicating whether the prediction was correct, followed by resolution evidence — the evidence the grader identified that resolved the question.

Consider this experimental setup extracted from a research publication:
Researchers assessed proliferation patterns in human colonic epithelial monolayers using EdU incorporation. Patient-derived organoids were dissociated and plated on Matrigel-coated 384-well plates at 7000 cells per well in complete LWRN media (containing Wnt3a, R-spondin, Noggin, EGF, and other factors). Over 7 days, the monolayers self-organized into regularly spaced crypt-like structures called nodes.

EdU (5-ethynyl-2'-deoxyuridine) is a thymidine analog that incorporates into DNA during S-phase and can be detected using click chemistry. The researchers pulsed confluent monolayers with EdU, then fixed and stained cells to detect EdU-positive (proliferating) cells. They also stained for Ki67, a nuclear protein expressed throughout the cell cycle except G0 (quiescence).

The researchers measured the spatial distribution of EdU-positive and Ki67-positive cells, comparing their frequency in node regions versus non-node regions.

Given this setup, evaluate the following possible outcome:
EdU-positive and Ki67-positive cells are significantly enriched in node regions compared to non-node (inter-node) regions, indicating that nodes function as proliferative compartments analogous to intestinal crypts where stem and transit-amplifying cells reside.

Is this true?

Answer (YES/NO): YES